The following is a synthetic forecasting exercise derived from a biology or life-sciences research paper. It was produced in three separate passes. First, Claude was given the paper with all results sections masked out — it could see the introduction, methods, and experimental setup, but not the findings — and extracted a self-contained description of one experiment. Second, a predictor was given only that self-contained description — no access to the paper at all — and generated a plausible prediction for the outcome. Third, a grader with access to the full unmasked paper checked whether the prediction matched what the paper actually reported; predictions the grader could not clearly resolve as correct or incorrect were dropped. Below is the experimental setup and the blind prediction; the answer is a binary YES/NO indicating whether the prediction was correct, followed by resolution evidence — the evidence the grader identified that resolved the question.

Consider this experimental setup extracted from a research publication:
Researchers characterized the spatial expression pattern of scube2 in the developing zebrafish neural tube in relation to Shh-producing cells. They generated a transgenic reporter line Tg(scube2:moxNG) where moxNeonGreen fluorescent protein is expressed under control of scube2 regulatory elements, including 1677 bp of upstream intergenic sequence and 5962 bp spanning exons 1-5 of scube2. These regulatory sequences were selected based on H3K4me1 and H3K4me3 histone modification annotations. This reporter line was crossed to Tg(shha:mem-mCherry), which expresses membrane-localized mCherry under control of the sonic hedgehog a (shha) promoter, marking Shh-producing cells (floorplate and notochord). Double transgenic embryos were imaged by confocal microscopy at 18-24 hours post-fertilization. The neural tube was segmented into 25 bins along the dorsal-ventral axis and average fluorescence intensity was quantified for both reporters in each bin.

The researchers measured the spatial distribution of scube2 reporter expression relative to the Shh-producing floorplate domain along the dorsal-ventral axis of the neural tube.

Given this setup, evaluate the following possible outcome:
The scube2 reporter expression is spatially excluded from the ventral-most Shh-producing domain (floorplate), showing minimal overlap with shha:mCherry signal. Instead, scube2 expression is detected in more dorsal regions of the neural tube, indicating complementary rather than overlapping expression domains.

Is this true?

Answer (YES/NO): YES